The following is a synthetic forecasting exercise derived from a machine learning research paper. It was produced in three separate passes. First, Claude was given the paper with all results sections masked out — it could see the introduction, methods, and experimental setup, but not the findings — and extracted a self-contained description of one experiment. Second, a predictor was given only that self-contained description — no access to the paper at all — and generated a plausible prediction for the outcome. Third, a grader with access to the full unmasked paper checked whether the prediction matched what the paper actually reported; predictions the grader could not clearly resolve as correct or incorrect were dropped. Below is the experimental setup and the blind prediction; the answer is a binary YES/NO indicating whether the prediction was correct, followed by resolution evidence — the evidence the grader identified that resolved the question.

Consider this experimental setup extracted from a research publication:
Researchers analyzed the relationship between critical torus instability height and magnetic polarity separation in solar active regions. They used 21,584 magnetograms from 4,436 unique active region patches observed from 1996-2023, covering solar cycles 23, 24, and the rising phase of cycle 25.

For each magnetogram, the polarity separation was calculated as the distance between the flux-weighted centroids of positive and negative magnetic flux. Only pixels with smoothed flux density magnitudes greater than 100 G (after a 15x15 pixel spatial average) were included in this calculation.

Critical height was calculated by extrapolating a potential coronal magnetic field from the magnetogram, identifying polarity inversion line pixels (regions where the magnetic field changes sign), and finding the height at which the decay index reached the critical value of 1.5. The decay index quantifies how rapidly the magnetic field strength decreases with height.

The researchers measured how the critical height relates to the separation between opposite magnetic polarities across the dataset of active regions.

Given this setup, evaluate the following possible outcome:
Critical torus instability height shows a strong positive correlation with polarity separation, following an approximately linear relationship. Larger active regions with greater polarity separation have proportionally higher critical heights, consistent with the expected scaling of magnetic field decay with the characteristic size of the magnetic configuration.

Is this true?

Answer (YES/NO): YES